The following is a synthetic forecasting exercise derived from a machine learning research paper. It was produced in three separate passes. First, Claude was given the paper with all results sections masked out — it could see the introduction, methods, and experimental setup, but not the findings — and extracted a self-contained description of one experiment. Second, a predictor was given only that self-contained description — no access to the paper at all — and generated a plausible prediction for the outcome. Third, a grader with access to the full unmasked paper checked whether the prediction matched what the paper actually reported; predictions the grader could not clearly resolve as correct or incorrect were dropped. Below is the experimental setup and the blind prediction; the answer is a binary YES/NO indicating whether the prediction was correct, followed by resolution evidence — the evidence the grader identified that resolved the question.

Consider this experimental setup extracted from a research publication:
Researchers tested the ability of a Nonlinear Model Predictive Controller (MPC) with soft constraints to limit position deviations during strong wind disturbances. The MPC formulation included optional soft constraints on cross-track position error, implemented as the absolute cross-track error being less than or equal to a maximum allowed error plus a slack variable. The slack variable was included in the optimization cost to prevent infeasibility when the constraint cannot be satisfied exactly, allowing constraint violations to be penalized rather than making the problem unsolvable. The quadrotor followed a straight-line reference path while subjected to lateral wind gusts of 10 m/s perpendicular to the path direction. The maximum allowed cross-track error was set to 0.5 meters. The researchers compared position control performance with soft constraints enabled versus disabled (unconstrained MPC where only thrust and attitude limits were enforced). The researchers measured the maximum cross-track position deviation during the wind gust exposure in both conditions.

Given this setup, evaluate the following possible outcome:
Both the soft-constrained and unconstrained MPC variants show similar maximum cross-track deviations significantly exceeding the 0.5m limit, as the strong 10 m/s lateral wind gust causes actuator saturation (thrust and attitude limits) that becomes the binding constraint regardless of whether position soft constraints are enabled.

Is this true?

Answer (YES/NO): NO